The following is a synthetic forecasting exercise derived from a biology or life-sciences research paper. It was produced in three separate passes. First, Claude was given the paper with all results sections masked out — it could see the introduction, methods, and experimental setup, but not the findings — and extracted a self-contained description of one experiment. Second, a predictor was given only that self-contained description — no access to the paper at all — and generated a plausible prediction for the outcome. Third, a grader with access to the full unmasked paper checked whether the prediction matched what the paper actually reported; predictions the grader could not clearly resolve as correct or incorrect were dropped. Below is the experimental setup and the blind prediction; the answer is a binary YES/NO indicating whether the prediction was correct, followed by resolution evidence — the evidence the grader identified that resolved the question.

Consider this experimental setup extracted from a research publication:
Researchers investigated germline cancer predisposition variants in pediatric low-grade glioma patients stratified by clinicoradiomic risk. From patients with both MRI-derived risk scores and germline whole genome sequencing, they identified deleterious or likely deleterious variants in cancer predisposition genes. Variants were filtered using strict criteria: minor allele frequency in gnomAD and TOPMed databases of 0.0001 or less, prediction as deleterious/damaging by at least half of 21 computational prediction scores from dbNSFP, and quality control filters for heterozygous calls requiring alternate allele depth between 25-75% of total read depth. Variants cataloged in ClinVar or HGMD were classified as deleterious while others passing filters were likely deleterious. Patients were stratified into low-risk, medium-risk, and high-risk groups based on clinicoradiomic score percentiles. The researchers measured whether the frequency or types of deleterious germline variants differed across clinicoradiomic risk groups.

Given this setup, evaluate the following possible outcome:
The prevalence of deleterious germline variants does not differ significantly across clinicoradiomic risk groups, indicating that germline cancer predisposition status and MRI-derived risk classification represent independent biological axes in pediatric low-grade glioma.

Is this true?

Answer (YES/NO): NO